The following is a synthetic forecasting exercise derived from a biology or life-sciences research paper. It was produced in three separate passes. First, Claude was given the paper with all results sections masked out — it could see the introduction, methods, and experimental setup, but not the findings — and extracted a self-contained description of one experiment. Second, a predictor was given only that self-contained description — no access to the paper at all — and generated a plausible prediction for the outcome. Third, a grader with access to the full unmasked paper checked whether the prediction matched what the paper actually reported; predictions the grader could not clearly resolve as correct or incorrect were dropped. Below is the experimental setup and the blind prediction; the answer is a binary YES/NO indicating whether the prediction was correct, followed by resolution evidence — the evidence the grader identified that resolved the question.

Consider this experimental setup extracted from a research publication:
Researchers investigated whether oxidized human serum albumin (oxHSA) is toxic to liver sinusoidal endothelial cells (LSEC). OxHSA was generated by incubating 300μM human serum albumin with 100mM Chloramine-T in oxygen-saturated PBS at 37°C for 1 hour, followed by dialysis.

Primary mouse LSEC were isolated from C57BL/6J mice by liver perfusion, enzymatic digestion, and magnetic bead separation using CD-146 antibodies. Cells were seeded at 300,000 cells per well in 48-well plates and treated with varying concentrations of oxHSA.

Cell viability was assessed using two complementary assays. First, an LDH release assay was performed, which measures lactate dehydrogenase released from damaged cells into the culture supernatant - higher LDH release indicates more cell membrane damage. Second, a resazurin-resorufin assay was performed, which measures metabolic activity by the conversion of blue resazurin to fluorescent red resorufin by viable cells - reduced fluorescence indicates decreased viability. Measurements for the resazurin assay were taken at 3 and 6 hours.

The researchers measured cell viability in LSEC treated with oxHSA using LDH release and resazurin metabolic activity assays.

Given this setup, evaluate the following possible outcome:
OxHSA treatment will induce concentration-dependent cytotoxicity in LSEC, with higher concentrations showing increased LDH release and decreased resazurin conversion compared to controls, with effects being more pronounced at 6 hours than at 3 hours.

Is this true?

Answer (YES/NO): NO